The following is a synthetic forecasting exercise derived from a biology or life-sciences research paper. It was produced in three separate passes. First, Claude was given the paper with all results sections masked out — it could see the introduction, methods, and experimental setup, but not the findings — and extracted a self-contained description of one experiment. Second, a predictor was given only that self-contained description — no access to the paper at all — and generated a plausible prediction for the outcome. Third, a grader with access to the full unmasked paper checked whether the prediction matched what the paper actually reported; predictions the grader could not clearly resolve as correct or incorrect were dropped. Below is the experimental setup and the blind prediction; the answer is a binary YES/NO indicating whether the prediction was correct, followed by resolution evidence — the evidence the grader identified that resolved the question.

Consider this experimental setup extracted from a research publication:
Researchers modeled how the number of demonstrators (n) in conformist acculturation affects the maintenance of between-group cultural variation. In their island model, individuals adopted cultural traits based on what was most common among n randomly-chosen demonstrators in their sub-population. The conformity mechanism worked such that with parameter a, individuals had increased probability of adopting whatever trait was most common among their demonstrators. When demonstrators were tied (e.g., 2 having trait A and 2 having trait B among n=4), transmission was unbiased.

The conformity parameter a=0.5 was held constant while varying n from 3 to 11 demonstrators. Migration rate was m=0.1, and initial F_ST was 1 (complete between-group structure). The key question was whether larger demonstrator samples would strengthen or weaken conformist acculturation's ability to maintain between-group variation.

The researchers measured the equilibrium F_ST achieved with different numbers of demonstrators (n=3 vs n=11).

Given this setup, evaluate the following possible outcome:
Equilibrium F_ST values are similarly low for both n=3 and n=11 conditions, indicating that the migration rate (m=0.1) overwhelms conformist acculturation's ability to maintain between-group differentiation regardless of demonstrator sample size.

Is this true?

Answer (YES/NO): NO